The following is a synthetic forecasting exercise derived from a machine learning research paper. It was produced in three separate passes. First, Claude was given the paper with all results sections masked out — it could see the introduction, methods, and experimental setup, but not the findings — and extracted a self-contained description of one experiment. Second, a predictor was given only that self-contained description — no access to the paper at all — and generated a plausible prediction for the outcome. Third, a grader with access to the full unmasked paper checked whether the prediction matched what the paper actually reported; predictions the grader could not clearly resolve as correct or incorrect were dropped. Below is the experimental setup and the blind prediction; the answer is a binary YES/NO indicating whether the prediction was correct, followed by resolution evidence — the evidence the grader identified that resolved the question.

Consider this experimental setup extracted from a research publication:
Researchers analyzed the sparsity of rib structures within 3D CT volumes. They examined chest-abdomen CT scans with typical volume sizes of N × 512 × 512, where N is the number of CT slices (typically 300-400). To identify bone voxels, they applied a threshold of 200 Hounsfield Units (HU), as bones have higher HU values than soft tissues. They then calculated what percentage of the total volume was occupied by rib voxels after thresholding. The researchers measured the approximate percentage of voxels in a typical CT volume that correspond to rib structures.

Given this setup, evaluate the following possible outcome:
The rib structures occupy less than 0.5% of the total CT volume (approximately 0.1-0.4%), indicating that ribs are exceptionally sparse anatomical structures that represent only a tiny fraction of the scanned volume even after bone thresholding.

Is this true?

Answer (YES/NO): YES